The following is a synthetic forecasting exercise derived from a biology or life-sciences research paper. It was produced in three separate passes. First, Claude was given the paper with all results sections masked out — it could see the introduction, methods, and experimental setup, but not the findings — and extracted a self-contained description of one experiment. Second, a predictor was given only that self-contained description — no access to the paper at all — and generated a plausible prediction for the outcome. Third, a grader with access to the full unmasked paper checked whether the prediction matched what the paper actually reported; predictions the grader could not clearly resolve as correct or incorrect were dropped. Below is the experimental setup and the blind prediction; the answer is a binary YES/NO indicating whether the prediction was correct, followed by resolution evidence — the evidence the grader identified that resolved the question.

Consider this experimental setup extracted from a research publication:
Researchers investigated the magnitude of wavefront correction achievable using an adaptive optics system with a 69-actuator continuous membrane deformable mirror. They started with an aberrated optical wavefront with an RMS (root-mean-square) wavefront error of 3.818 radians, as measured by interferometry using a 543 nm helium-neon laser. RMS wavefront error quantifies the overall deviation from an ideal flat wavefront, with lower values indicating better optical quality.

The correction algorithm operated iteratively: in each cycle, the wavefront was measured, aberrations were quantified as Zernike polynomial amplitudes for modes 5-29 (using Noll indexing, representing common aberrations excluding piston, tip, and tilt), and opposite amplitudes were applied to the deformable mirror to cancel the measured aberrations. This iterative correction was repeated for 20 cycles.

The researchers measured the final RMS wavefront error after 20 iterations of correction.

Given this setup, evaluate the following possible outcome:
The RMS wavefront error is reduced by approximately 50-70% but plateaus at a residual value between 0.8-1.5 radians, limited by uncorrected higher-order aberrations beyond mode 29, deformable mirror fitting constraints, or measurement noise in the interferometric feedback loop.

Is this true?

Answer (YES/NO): NO